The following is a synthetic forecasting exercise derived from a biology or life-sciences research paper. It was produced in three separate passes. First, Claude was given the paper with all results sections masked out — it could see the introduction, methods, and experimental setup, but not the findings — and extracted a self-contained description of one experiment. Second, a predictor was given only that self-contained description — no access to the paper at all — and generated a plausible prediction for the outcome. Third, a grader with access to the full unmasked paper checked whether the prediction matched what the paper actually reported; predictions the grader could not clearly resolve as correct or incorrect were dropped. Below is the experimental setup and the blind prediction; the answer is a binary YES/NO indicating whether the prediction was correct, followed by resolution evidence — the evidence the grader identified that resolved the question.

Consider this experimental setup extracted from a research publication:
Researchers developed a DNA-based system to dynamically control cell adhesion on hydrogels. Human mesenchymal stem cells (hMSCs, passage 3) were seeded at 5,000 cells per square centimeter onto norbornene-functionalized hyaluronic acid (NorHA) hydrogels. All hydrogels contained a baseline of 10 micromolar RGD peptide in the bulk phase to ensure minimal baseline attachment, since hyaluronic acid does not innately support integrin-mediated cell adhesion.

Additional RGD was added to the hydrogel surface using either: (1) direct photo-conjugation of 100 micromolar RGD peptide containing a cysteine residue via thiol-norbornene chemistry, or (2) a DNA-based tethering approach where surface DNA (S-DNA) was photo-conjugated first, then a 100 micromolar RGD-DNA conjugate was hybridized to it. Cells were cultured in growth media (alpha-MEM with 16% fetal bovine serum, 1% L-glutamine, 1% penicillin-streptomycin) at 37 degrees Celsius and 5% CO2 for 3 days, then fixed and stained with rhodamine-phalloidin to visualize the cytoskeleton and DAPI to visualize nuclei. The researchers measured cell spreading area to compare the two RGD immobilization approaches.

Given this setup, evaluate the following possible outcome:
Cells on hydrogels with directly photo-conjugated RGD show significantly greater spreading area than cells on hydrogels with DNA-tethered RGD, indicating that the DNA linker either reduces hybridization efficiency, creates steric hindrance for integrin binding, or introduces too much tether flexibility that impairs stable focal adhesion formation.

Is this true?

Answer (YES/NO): NO